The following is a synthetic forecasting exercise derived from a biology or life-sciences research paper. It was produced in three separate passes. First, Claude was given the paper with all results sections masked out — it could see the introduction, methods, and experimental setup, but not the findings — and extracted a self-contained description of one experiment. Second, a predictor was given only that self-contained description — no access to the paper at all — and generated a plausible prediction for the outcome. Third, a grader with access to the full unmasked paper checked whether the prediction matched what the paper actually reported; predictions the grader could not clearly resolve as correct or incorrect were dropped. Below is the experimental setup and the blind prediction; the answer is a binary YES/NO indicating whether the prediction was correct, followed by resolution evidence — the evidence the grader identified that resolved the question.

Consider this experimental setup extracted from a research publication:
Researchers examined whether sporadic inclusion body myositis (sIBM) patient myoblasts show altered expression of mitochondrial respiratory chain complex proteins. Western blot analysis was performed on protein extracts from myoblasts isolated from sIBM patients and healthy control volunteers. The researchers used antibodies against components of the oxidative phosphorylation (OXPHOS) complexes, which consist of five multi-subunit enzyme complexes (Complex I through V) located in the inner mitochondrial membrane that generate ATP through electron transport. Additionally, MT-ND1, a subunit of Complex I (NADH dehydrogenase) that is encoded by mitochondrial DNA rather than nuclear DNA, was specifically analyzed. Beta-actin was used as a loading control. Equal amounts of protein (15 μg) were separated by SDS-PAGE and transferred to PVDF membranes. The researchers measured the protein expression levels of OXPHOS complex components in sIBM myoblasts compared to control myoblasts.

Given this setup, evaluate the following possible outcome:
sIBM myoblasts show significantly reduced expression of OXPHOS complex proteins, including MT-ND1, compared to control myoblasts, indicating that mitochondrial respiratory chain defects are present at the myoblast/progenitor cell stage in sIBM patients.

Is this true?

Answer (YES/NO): NO